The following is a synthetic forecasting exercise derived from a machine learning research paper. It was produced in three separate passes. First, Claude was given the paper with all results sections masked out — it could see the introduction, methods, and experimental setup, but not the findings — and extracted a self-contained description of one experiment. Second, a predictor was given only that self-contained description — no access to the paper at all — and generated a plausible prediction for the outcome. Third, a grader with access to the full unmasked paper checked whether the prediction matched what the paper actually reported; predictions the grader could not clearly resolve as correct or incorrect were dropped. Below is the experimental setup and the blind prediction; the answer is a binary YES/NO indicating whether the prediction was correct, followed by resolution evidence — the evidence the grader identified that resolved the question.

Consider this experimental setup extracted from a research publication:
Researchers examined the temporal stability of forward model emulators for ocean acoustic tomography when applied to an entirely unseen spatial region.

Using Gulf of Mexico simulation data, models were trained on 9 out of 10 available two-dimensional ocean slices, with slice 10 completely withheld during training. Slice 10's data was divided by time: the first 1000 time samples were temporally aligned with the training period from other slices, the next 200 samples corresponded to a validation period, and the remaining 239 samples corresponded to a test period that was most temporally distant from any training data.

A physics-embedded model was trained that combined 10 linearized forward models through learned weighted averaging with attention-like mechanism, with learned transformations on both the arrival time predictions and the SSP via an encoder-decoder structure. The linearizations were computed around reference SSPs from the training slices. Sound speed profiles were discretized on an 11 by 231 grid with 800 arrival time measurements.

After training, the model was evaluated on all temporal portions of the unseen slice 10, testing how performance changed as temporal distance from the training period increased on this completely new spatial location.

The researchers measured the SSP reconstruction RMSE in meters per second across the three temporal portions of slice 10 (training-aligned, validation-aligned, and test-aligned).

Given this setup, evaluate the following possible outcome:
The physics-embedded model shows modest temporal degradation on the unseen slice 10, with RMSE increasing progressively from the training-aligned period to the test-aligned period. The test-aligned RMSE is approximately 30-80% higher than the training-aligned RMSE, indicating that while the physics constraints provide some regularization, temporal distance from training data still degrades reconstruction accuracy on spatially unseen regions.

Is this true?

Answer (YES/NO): NO